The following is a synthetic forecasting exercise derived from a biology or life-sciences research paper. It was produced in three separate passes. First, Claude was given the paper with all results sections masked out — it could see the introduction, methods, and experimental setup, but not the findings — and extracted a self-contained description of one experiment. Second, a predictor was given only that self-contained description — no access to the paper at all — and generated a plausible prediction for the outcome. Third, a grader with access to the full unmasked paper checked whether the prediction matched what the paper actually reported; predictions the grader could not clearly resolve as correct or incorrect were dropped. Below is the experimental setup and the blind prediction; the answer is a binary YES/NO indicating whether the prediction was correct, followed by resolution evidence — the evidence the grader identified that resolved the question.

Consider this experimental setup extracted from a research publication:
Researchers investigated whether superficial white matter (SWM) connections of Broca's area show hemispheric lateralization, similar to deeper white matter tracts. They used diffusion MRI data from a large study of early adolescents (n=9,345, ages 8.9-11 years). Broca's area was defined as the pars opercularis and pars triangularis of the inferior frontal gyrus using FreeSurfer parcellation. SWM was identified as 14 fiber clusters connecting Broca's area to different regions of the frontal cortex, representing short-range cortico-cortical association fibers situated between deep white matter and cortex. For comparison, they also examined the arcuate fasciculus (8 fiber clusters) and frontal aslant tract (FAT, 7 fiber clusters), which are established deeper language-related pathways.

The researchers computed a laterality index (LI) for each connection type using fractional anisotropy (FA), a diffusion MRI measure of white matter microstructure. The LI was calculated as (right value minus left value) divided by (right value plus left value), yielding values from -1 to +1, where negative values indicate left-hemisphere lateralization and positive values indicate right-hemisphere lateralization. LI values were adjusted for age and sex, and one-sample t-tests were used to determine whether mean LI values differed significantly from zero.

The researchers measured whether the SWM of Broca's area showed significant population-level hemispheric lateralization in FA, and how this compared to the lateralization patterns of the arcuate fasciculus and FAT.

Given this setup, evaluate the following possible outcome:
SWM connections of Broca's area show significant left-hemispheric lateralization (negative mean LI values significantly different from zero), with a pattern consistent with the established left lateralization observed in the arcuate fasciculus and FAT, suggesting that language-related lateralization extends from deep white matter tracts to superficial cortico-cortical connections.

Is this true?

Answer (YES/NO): YES